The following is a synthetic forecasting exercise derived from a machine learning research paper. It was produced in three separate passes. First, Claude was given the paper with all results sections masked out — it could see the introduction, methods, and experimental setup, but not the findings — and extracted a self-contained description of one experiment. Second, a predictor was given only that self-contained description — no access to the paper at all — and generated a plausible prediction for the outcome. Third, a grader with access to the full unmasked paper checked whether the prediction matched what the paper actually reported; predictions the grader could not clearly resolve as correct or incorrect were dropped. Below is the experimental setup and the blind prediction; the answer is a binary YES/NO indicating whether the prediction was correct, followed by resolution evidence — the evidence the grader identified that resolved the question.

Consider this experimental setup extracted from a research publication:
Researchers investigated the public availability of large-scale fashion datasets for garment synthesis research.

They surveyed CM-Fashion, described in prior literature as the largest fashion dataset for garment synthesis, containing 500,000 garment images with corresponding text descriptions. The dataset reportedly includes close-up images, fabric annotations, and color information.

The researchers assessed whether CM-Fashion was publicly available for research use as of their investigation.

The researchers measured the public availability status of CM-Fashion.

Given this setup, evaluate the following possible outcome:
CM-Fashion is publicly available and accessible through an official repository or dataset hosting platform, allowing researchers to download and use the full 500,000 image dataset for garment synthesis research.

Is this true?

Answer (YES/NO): NO